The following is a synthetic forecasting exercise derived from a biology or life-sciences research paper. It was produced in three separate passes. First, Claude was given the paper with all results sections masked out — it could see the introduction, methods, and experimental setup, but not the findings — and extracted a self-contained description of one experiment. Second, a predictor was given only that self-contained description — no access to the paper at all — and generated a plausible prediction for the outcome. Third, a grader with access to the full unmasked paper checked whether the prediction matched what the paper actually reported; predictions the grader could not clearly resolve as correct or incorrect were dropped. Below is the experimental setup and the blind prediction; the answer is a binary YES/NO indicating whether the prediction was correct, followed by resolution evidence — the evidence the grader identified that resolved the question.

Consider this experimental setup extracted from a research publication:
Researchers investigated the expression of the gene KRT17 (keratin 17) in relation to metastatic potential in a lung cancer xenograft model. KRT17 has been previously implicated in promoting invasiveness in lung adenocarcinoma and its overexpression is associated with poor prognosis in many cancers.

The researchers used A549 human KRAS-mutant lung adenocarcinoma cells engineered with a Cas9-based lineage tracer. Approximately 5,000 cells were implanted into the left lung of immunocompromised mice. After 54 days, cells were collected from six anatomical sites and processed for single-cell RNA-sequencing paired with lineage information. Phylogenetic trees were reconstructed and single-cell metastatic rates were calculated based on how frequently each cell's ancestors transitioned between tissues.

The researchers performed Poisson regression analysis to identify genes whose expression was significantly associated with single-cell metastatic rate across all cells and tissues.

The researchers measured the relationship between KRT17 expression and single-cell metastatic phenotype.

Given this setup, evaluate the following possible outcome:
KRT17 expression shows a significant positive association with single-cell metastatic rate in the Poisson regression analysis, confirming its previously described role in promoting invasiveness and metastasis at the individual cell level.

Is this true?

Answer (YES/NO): NO